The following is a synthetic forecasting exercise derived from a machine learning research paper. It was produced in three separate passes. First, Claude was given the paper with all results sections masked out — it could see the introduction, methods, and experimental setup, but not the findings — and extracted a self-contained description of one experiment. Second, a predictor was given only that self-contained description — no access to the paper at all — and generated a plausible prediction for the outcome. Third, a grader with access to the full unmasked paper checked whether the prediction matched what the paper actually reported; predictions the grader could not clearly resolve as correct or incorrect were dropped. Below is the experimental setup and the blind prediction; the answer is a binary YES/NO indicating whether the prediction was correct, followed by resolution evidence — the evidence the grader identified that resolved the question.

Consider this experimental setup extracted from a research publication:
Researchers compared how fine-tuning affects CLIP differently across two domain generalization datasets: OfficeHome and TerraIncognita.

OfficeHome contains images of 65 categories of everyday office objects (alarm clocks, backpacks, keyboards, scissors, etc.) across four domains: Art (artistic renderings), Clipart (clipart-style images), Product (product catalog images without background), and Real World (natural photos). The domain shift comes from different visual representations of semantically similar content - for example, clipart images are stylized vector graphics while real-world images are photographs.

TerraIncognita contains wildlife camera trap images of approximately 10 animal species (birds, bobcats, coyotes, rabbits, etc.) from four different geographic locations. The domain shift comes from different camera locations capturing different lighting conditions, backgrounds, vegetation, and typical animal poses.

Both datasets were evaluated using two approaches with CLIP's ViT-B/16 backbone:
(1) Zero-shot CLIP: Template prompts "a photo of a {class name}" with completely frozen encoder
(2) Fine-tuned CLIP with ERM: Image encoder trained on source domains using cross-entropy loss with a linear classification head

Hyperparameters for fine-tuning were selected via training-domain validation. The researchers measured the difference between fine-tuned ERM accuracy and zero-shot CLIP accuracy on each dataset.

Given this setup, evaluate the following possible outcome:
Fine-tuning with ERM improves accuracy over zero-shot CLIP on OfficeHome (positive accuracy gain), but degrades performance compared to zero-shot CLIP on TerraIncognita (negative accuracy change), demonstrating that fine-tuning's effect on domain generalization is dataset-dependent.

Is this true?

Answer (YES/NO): NO